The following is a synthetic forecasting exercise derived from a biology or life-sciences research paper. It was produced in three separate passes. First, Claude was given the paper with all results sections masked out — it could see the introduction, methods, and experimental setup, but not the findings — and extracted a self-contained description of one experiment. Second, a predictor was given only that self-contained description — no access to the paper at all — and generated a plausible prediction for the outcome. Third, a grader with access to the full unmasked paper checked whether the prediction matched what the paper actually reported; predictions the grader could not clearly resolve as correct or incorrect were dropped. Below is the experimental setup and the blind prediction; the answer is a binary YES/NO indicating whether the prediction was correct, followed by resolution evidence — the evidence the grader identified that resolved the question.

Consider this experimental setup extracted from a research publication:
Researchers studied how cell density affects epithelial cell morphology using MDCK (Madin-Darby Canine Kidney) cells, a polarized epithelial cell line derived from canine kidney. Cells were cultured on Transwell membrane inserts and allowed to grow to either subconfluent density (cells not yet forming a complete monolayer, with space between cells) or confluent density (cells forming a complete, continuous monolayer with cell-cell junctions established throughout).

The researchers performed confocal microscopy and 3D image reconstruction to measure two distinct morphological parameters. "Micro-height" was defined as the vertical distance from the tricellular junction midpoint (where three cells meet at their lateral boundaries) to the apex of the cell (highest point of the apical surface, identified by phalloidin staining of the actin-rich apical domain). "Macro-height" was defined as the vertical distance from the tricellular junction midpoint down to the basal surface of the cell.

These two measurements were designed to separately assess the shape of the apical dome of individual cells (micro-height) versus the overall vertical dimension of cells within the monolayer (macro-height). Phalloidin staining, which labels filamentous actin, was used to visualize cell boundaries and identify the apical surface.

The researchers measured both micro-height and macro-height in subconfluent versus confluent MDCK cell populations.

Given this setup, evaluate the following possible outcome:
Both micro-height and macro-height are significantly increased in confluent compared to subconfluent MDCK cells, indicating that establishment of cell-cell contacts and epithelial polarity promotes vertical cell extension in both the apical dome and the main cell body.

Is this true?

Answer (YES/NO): NO